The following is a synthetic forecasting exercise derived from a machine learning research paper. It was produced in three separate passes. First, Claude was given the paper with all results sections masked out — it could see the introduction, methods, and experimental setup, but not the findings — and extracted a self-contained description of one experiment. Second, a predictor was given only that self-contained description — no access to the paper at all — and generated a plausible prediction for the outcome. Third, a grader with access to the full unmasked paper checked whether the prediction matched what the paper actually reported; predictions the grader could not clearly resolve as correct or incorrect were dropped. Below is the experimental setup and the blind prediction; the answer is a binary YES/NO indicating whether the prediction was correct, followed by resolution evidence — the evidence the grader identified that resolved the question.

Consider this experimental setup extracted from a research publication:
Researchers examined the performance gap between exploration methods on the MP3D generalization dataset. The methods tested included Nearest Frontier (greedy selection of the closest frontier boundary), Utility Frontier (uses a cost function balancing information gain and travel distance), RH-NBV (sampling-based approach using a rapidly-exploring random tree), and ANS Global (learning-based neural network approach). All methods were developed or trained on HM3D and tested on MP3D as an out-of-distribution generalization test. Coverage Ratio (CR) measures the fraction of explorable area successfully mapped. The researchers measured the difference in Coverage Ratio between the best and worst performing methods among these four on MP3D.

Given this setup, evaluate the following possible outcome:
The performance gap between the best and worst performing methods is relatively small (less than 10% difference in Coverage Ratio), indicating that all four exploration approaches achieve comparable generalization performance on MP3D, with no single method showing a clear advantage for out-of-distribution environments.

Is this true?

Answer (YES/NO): YES